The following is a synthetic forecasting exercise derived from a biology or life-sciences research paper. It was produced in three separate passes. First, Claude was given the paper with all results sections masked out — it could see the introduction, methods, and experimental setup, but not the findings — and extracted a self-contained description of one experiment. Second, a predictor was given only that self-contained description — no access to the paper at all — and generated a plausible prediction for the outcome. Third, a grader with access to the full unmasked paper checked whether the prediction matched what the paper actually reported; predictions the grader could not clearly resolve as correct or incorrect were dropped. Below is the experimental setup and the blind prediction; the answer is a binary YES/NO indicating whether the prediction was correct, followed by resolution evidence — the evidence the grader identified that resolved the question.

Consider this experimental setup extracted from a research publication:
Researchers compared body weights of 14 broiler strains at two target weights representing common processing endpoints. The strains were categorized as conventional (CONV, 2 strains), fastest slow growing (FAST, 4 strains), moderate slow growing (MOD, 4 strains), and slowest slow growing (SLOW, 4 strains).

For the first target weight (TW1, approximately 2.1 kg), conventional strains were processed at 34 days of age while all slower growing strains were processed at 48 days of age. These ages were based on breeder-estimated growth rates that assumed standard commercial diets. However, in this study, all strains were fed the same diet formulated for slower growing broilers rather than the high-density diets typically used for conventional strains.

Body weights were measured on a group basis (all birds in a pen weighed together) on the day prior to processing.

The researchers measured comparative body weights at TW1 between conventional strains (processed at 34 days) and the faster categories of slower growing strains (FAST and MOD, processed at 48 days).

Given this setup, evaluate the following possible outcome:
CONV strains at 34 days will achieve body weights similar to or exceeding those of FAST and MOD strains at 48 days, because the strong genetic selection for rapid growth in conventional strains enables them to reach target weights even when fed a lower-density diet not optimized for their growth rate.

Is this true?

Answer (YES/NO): NO